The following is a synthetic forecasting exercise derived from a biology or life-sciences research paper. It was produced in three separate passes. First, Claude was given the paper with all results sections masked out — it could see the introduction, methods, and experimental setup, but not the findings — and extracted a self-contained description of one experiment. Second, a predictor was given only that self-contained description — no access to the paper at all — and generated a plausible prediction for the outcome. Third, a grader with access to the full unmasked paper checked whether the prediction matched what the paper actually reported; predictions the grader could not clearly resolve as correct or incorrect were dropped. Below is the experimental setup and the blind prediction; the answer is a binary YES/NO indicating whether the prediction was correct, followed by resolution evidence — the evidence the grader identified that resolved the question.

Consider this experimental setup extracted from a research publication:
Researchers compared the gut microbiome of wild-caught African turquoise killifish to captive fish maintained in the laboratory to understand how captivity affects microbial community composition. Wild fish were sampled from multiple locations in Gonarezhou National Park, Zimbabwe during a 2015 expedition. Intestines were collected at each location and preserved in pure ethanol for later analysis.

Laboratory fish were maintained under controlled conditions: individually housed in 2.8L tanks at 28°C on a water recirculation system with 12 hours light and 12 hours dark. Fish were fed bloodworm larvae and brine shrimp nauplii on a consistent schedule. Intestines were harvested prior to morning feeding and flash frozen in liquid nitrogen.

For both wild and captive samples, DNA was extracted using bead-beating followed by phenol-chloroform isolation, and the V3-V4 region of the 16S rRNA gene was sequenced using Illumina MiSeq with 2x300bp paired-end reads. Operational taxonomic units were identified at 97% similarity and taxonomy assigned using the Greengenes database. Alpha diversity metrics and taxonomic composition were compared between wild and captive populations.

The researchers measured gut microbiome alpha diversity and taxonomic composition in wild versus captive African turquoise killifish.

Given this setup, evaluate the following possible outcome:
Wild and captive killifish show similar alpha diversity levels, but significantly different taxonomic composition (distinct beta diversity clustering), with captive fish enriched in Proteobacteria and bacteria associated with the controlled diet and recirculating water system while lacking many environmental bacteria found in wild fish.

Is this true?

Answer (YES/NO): NO